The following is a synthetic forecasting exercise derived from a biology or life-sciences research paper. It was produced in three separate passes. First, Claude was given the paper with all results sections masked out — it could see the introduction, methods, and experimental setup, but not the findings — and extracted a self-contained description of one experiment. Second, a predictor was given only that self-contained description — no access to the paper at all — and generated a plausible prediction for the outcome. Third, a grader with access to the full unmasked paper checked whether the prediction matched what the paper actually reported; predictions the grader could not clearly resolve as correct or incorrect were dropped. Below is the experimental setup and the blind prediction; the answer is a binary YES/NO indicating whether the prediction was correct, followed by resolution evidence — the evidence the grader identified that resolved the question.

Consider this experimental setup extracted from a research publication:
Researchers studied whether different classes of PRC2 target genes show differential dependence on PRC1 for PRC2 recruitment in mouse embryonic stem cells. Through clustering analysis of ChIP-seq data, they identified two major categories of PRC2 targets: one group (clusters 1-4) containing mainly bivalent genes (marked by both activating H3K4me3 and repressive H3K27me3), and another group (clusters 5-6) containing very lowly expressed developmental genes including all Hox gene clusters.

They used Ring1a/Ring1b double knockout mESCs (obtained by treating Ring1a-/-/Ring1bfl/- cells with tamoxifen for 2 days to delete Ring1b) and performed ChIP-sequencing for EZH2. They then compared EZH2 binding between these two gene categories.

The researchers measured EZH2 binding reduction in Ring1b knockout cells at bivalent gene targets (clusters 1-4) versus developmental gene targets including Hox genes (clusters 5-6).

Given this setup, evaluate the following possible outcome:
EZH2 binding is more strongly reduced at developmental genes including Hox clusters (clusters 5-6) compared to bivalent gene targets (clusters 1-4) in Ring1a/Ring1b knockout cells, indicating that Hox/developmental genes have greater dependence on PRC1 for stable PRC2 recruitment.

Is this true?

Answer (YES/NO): YES